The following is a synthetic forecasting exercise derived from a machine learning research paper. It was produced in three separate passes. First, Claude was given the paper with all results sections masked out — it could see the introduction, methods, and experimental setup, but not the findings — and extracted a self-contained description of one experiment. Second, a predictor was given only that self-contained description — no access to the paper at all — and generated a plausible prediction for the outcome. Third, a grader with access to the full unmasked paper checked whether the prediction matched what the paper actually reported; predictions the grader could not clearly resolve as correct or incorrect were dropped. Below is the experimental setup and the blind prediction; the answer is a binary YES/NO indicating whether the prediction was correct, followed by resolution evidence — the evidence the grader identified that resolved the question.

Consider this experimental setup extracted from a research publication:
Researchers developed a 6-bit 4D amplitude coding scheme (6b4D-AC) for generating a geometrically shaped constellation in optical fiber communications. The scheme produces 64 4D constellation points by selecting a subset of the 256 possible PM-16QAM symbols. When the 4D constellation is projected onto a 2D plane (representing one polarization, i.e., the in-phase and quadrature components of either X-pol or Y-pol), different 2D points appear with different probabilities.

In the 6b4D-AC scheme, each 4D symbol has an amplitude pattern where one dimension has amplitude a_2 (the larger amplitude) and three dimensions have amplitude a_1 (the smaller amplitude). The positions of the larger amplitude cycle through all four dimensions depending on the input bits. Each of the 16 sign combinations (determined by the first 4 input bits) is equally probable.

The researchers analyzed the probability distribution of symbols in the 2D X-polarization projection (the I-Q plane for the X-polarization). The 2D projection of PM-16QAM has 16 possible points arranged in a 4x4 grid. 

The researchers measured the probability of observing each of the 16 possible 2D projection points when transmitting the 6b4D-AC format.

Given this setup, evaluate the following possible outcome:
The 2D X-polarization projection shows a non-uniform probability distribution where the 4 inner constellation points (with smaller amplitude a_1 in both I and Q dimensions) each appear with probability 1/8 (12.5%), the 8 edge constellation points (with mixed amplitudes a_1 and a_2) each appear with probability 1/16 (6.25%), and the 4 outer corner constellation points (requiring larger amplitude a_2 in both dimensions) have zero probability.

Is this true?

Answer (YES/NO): YES